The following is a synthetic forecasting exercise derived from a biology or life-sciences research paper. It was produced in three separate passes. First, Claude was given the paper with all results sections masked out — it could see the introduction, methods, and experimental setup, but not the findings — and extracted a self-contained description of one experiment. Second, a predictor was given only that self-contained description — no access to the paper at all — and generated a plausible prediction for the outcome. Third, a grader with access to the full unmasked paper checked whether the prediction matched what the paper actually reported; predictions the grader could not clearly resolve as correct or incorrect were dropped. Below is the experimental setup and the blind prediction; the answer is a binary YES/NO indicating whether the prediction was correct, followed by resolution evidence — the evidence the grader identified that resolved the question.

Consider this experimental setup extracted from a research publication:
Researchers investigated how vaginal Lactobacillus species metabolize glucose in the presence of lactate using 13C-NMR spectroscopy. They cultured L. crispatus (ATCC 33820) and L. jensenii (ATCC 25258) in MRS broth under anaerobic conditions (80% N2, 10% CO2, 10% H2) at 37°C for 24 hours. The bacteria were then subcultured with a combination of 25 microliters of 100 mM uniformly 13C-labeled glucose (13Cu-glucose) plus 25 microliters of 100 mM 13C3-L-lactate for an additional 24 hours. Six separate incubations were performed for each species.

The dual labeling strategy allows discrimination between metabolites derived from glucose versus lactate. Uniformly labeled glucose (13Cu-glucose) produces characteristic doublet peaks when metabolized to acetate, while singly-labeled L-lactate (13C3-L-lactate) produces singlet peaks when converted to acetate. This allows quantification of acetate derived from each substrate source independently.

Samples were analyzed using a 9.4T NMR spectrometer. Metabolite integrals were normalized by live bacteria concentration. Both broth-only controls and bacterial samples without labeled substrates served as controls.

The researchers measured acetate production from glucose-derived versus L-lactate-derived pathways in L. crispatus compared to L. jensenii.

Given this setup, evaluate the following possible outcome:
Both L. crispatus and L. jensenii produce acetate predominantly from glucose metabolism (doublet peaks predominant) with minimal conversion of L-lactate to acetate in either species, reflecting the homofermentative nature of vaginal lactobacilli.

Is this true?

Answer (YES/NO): NO